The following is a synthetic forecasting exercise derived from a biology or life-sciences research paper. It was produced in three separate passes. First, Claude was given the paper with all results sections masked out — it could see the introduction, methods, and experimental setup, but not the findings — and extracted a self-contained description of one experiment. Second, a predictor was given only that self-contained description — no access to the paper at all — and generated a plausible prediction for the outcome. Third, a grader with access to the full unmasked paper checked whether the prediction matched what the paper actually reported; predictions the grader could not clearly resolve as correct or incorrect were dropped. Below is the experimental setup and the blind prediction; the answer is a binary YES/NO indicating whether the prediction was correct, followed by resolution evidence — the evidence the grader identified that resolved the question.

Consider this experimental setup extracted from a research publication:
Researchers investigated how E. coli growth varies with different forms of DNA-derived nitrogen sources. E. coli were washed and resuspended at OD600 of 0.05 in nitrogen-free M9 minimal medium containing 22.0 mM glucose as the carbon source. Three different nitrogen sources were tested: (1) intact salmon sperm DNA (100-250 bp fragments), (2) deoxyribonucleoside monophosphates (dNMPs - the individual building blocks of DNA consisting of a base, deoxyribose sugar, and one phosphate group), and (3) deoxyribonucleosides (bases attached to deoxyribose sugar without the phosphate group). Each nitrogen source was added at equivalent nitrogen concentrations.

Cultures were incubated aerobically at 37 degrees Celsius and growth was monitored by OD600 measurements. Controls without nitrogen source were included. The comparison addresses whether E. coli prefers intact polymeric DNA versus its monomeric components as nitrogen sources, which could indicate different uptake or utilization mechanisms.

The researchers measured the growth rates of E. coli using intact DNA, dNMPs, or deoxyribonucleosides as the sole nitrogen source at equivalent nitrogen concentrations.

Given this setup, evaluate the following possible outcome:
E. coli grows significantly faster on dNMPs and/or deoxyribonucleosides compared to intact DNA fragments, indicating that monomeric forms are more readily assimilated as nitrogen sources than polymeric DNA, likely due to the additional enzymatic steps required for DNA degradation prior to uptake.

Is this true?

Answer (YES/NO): NO